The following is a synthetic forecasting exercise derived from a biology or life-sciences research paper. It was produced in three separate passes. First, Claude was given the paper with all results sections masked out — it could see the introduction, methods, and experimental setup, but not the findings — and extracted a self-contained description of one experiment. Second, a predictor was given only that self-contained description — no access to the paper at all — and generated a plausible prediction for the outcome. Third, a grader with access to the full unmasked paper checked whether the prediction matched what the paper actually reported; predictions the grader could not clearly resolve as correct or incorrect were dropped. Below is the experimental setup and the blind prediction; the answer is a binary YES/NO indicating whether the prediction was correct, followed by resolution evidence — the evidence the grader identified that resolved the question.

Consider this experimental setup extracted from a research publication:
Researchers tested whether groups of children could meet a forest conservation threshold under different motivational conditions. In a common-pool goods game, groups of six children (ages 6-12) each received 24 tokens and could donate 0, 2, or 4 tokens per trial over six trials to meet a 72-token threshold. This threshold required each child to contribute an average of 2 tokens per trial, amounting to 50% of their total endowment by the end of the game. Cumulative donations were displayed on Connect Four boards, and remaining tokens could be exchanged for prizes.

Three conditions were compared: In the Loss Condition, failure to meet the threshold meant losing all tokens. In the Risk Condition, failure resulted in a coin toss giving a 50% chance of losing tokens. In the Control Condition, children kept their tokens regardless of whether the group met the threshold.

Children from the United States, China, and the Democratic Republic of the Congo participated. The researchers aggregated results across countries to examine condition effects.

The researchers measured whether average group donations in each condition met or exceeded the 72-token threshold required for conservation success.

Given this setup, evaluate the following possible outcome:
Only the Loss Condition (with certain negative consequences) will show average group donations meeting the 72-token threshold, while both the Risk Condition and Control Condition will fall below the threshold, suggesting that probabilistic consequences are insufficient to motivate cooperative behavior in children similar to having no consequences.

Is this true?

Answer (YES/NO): NO